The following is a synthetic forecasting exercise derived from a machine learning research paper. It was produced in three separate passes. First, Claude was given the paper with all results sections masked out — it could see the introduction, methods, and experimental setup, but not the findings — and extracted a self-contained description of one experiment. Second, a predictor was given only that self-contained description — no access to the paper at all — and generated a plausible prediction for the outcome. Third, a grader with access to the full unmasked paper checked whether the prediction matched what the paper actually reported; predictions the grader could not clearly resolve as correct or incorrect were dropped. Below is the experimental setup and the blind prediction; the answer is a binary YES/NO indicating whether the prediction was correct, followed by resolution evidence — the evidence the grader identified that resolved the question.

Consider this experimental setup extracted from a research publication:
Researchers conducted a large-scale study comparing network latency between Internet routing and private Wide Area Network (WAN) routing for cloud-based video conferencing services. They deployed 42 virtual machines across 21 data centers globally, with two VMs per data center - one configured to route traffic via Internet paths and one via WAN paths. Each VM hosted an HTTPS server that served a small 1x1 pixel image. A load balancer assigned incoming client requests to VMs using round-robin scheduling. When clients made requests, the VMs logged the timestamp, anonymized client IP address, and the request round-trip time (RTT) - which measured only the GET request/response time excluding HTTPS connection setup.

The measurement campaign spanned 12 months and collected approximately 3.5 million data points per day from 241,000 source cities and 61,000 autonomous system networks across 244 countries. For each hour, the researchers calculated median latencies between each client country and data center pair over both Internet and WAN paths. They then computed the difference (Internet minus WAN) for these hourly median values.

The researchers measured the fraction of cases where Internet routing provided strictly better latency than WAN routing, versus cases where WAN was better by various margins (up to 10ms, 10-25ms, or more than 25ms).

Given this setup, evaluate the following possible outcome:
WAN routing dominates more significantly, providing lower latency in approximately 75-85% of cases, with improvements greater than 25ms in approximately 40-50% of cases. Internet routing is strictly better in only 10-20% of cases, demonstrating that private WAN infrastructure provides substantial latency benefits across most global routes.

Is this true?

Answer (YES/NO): NO